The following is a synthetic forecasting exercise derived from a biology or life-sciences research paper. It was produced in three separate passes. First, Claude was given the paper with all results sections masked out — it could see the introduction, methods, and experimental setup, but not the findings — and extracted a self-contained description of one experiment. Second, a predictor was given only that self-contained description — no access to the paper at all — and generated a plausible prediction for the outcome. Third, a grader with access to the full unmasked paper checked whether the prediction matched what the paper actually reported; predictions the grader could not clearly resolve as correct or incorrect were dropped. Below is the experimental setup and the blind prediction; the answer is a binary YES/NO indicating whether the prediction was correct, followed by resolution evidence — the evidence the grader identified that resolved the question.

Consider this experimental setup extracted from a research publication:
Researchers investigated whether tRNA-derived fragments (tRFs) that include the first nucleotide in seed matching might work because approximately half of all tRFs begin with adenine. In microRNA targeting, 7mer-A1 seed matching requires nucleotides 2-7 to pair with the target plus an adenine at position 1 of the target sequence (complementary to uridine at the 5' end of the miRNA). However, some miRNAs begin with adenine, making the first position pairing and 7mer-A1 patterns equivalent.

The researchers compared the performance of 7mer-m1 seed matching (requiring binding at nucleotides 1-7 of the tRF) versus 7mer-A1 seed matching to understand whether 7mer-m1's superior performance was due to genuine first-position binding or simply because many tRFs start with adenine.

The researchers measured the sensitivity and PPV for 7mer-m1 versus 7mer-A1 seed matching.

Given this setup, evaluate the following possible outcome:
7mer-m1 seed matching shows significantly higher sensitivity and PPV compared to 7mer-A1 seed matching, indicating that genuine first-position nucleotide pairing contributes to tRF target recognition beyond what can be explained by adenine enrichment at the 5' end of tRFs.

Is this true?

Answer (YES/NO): NO